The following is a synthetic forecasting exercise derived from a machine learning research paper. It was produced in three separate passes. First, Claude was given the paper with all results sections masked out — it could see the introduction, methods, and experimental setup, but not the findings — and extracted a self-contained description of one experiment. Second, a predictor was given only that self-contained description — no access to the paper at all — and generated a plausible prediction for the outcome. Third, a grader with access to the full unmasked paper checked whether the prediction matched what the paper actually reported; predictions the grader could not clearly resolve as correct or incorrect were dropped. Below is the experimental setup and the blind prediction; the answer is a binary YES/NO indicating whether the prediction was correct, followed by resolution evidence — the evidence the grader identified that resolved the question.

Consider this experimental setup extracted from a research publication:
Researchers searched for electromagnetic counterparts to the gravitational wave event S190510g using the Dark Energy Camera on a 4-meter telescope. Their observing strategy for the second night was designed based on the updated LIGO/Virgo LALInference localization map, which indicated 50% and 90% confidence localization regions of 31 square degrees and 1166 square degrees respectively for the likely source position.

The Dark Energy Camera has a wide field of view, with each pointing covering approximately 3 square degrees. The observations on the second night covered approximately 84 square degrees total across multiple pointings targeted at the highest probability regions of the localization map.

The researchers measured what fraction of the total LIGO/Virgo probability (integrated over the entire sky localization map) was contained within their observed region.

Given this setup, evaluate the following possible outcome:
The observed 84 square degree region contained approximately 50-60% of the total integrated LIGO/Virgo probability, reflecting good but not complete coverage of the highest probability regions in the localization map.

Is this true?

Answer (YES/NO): NO